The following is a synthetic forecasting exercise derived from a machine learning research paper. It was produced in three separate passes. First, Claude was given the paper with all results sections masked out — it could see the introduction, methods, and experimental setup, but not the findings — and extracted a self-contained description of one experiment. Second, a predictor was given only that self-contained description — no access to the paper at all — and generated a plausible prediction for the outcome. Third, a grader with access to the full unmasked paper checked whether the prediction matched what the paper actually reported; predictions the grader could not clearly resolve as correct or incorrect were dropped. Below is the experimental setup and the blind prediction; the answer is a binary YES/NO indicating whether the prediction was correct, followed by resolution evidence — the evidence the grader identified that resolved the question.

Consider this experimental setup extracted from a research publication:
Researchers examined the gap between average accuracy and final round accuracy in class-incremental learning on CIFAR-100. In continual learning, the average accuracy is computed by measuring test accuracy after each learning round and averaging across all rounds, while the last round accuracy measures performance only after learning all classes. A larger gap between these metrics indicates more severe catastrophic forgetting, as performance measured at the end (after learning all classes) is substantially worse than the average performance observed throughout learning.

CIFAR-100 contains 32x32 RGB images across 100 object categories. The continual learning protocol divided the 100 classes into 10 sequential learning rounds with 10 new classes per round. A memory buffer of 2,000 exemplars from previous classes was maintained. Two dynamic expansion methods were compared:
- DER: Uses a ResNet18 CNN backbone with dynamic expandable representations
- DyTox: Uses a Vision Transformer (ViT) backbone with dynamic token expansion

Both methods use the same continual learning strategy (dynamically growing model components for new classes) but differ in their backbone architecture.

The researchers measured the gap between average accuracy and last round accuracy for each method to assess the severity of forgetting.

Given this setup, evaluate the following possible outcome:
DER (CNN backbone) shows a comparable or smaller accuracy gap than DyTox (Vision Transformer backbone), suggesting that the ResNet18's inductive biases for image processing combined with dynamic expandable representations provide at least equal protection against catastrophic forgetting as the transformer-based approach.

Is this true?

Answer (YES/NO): YES